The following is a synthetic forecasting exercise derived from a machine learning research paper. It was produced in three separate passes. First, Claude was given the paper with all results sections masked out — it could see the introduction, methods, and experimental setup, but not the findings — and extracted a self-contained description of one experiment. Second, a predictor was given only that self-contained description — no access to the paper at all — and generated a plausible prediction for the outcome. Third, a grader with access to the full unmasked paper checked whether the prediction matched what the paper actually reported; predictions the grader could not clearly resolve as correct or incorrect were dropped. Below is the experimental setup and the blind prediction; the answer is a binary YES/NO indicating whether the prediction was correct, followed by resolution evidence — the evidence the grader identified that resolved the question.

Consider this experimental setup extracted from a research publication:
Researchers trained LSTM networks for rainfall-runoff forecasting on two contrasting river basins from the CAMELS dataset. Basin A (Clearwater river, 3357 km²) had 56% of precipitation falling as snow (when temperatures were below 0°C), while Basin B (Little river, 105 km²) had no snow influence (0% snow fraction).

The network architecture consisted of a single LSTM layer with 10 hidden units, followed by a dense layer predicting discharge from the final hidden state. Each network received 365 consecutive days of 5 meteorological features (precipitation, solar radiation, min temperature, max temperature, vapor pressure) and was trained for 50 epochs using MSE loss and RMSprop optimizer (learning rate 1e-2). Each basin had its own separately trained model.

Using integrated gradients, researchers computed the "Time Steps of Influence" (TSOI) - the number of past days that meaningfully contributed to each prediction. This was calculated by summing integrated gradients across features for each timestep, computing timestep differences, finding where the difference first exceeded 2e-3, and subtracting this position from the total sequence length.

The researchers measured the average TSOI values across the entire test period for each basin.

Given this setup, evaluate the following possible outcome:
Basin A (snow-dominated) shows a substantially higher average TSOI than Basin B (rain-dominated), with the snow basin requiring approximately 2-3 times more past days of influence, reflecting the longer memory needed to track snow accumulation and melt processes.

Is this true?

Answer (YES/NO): NO